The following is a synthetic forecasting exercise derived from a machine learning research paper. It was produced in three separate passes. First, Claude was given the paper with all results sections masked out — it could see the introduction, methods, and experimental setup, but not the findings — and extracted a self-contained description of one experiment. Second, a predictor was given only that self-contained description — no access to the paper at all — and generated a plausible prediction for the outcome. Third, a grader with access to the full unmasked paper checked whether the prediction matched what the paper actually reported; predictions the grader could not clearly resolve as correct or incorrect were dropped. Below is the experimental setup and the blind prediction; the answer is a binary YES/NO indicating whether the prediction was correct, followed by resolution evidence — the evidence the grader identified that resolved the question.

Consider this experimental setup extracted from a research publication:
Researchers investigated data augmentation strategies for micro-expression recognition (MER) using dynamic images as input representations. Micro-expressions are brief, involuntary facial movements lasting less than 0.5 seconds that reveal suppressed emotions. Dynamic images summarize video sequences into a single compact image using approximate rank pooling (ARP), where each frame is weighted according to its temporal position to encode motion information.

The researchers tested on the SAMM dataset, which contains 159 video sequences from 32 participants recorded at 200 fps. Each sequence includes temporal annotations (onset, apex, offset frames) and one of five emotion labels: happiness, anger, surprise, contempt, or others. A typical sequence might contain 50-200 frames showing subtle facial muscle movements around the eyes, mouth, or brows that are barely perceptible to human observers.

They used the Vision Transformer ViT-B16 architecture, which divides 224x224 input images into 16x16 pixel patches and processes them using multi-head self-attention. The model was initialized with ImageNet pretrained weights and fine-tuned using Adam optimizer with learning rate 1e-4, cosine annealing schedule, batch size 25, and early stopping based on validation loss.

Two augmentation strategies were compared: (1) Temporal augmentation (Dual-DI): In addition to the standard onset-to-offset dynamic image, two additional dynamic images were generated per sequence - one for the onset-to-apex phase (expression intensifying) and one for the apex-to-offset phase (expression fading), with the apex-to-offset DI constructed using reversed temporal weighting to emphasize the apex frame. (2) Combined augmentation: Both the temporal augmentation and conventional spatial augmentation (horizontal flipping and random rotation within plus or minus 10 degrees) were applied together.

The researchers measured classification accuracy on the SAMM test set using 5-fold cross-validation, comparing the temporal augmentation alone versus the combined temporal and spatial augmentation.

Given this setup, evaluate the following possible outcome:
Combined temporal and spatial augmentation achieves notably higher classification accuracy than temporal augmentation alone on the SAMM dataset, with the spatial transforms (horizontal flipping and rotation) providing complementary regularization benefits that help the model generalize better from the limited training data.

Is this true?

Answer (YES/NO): NO